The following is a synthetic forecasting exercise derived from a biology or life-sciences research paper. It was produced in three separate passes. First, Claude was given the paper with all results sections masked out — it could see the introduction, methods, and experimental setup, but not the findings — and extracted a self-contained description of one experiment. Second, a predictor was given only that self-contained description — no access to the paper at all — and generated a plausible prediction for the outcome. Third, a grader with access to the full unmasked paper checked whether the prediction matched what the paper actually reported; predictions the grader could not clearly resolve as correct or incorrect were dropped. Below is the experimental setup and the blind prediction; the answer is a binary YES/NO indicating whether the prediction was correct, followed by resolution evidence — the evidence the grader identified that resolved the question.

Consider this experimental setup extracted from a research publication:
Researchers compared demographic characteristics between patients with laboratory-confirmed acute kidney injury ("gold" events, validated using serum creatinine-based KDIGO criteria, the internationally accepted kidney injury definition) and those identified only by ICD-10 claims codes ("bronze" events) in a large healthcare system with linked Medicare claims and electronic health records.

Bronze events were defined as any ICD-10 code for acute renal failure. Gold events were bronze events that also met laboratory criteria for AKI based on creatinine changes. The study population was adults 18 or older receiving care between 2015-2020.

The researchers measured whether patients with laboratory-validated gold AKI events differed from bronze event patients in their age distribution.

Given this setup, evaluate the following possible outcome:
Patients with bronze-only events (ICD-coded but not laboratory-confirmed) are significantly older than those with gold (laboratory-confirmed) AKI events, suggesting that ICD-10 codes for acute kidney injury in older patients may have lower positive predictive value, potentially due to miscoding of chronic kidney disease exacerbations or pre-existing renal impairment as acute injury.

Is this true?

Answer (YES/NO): NO